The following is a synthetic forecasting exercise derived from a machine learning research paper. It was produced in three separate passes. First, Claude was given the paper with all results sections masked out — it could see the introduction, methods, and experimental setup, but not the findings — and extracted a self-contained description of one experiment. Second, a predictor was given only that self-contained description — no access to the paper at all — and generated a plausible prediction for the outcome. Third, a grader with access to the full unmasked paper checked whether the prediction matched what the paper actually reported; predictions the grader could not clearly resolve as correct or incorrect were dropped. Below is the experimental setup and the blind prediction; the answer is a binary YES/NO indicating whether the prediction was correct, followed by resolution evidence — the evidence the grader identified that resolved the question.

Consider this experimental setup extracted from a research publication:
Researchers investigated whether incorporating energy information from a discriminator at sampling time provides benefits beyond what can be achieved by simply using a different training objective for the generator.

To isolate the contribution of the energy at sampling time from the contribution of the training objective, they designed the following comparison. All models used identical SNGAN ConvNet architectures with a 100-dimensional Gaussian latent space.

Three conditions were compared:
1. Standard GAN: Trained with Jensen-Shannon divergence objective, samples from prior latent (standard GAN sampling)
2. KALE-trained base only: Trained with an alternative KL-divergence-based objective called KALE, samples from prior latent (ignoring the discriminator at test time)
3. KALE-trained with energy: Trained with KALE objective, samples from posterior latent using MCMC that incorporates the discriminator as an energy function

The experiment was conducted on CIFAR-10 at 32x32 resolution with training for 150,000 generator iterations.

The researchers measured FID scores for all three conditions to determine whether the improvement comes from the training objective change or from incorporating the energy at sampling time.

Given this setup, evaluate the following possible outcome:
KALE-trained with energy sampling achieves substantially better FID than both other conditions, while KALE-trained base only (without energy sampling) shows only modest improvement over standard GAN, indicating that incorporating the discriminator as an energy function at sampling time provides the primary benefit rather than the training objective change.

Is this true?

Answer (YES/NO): NO